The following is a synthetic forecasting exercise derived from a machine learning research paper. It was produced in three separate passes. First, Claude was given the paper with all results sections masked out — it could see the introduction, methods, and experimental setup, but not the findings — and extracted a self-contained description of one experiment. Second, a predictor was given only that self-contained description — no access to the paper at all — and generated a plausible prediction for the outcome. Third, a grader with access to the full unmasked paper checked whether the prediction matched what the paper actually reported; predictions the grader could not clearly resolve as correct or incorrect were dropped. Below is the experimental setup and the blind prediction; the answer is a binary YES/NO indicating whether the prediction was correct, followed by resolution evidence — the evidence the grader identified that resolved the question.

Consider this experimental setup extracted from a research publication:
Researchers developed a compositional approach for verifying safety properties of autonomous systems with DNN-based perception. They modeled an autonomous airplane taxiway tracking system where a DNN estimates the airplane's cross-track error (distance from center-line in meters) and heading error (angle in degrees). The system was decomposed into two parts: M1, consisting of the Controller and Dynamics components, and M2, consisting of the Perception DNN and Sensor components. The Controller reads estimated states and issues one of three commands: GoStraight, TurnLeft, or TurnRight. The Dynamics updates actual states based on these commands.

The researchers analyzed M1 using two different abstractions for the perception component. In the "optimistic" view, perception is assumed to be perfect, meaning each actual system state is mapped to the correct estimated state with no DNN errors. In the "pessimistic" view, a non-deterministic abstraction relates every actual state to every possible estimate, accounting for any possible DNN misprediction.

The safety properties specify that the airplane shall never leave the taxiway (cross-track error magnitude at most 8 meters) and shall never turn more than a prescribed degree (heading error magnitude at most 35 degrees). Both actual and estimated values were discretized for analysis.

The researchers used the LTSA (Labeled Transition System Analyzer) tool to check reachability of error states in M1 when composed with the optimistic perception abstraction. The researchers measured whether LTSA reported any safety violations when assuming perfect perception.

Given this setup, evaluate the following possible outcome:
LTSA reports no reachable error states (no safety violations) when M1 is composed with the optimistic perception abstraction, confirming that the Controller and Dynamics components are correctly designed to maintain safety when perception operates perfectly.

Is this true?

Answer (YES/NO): YES